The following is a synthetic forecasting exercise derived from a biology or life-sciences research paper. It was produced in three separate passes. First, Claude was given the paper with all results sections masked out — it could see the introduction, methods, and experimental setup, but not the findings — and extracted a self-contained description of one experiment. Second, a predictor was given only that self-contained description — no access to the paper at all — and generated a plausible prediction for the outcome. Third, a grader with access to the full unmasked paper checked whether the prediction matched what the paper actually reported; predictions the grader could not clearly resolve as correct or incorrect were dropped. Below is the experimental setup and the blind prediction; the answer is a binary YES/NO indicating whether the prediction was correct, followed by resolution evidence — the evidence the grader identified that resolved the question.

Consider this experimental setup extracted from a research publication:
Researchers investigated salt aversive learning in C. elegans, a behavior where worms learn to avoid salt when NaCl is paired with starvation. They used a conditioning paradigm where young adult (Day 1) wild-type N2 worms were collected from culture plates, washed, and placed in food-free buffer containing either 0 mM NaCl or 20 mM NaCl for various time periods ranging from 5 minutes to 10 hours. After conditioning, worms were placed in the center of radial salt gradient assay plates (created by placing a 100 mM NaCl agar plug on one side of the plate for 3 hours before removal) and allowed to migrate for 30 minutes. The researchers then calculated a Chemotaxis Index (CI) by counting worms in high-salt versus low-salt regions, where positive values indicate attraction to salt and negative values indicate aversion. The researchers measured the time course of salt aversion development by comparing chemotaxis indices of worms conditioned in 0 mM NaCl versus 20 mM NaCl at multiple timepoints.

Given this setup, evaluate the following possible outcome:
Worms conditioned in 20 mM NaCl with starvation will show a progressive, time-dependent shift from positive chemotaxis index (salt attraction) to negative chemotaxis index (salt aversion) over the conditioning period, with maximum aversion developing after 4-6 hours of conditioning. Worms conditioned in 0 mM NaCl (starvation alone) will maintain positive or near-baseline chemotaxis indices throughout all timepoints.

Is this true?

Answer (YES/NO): NO